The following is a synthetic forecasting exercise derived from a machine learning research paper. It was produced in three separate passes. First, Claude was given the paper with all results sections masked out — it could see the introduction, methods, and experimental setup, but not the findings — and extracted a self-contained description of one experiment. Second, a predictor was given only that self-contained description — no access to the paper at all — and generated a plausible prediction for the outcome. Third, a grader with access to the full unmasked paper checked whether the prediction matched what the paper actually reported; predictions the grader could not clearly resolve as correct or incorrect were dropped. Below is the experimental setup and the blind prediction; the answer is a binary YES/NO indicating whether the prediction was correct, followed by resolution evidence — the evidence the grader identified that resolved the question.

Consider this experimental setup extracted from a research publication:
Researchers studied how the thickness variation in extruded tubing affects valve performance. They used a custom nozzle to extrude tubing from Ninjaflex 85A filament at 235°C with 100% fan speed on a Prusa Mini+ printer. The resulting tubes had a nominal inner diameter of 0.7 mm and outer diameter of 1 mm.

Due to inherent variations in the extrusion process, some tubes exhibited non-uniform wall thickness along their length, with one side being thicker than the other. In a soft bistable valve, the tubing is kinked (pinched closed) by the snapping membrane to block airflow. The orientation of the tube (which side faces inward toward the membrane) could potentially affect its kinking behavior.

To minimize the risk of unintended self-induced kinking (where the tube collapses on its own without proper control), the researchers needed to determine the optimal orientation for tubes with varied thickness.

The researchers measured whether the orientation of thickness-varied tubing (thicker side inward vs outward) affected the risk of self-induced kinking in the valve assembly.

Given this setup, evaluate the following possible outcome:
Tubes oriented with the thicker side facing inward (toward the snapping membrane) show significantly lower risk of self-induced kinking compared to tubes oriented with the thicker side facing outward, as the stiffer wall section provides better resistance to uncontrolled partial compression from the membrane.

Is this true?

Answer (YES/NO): NO